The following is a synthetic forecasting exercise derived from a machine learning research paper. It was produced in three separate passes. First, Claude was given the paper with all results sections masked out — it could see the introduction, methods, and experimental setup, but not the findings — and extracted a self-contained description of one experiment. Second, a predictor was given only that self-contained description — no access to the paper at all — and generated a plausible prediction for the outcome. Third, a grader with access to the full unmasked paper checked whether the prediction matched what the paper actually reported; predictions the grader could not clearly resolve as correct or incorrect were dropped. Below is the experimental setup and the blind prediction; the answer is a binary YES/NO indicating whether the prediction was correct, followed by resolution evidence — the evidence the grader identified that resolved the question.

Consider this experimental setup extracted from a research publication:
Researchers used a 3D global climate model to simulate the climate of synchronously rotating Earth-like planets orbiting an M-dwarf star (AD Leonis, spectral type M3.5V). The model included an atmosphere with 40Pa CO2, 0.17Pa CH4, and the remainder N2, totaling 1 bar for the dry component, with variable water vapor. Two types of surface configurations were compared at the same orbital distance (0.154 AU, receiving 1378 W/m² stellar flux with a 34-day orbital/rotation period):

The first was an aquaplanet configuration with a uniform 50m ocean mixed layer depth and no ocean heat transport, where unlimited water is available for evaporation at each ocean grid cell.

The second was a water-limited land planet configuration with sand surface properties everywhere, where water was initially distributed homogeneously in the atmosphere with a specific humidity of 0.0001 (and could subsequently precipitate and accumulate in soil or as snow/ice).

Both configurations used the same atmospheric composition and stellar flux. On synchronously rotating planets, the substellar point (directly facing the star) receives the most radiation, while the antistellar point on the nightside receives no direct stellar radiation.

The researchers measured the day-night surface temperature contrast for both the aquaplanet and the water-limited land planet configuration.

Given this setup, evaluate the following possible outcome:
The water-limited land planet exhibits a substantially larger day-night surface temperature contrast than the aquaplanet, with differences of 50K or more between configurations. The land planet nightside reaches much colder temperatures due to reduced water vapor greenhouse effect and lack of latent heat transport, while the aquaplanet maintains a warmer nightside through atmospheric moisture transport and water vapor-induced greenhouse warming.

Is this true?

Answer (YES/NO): YES